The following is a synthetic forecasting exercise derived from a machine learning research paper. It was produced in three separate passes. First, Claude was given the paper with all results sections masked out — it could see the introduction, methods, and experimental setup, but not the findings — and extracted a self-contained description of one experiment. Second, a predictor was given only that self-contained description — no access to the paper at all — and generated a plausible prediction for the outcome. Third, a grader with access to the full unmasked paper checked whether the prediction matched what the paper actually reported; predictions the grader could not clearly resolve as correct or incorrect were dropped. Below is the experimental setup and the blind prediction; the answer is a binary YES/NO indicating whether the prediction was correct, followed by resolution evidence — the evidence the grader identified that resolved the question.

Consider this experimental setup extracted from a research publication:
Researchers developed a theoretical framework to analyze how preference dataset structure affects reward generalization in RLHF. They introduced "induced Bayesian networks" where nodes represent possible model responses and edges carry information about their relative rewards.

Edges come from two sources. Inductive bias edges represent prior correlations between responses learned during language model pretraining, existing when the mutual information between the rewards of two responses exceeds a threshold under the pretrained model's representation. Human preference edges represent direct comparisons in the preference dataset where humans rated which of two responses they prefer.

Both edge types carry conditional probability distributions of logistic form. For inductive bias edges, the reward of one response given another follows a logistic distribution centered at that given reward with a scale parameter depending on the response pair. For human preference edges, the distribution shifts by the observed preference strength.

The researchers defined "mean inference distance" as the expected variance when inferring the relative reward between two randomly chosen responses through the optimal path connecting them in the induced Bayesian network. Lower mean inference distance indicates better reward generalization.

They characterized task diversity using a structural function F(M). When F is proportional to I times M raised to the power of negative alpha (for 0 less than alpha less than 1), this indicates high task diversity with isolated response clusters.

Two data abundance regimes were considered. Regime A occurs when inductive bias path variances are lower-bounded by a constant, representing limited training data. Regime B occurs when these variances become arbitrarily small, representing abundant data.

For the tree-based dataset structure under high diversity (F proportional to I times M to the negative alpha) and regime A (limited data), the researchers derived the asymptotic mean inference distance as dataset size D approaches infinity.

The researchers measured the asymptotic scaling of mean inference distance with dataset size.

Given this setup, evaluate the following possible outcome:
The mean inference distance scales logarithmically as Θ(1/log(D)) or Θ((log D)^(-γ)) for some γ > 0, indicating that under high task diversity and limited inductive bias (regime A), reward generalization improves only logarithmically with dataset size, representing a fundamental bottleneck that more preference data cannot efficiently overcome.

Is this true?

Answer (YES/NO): NO